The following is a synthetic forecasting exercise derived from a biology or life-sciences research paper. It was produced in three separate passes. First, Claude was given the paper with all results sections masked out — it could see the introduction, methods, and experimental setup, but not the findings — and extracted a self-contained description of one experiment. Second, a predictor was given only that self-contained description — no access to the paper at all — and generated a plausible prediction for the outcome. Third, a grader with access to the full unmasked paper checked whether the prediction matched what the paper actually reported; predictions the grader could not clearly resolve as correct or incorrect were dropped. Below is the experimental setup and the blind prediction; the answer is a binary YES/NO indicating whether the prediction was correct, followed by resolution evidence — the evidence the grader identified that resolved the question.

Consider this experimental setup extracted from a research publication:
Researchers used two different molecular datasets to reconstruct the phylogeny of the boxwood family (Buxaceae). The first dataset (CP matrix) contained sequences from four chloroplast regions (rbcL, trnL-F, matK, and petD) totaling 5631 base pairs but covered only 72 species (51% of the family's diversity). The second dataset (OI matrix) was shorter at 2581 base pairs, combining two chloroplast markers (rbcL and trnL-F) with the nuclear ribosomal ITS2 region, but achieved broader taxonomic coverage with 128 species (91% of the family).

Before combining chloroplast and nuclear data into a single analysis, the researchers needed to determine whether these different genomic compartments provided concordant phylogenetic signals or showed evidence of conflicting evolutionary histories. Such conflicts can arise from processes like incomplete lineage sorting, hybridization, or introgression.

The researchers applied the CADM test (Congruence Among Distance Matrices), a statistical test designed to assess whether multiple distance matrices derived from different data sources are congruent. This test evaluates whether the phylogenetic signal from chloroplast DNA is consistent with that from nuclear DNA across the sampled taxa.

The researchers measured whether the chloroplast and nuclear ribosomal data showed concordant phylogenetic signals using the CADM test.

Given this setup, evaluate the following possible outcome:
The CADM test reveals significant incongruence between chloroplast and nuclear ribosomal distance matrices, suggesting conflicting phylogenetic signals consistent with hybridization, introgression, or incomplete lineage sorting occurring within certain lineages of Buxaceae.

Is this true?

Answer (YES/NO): NO